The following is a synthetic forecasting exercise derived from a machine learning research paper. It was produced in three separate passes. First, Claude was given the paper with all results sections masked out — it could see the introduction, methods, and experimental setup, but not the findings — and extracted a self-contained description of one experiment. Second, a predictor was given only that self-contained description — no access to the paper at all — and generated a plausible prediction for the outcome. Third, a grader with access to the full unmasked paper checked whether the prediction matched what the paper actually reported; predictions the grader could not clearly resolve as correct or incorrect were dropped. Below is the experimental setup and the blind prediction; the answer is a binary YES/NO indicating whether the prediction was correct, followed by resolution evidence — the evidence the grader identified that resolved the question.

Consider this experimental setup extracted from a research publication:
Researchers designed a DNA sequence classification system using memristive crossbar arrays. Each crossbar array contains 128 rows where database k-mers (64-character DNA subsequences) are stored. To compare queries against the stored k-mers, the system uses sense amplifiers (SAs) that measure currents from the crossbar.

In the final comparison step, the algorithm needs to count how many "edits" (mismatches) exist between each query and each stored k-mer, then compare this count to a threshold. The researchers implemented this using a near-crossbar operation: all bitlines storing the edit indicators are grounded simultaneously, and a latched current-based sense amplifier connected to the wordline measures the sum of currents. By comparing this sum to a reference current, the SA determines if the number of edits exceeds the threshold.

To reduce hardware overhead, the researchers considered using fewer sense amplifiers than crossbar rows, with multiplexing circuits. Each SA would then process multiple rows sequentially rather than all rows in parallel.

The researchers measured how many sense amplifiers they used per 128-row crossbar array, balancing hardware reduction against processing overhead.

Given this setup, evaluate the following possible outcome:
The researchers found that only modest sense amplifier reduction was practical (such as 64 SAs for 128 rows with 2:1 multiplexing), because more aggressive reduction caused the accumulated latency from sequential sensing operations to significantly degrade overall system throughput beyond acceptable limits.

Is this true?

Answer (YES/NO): NO